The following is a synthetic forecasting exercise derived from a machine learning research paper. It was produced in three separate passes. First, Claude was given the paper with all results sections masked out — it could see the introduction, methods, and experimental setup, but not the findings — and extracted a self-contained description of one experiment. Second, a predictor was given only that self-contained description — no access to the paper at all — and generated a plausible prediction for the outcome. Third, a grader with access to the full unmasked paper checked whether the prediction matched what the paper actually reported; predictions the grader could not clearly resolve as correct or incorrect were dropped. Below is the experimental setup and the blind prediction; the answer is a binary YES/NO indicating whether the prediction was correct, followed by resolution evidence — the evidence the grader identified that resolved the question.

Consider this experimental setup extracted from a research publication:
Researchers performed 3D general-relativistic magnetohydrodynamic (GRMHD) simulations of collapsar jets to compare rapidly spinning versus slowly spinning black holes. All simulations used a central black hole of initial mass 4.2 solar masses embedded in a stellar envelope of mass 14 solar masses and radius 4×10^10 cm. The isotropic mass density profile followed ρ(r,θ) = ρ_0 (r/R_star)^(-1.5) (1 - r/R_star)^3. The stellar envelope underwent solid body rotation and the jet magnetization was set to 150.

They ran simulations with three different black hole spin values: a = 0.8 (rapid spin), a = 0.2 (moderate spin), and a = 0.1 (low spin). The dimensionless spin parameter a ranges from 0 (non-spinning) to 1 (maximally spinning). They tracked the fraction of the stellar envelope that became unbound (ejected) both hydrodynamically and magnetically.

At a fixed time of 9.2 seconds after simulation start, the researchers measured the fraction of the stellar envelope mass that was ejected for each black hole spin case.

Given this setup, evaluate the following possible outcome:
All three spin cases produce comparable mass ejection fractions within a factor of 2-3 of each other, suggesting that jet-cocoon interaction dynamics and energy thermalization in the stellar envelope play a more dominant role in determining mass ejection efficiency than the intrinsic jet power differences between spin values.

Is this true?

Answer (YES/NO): YES